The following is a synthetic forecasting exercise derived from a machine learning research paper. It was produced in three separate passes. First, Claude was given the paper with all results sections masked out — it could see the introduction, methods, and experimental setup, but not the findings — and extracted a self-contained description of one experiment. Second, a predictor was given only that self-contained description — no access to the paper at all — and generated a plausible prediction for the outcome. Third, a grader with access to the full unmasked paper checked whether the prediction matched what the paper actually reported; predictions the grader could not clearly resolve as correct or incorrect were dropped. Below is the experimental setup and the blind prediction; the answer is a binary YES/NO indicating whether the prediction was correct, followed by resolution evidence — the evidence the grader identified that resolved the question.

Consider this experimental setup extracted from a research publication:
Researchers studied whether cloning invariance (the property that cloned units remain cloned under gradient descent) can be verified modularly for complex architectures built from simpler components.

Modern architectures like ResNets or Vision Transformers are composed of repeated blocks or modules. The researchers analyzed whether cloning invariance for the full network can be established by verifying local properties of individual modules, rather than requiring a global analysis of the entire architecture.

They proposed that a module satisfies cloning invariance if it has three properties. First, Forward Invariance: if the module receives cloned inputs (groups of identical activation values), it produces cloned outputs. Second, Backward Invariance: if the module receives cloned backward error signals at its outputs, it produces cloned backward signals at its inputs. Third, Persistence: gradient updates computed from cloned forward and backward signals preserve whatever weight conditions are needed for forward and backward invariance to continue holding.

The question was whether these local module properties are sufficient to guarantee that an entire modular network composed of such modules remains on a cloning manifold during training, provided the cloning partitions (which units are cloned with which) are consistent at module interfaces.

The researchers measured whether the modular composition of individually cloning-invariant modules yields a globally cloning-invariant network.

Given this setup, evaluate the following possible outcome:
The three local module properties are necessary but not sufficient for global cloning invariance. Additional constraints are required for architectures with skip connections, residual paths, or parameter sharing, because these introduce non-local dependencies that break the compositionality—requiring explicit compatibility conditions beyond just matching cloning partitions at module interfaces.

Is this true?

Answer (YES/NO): NO